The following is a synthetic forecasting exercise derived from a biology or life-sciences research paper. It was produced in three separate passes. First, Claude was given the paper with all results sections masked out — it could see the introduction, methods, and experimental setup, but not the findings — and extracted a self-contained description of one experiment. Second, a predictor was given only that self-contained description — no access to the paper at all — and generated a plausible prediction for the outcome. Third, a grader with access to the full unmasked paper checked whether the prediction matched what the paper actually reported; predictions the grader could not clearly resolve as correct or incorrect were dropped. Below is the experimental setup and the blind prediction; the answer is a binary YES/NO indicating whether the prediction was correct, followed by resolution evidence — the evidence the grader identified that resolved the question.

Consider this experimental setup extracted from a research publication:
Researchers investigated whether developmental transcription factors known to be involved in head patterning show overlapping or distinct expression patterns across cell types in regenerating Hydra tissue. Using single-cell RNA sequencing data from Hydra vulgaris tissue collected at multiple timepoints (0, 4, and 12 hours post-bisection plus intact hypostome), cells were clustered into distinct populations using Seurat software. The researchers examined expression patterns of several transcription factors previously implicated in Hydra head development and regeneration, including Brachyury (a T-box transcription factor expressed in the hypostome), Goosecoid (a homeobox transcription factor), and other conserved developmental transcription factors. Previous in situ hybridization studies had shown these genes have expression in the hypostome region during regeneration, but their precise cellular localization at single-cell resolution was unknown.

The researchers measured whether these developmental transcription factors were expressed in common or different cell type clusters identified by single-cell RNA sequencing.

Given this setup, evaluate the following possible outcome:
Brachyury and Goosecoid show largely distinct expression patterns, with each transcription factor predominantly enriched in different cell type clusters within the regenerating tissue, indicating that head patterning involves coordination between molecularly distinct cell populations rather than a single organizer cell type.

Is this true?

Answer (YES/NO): NO